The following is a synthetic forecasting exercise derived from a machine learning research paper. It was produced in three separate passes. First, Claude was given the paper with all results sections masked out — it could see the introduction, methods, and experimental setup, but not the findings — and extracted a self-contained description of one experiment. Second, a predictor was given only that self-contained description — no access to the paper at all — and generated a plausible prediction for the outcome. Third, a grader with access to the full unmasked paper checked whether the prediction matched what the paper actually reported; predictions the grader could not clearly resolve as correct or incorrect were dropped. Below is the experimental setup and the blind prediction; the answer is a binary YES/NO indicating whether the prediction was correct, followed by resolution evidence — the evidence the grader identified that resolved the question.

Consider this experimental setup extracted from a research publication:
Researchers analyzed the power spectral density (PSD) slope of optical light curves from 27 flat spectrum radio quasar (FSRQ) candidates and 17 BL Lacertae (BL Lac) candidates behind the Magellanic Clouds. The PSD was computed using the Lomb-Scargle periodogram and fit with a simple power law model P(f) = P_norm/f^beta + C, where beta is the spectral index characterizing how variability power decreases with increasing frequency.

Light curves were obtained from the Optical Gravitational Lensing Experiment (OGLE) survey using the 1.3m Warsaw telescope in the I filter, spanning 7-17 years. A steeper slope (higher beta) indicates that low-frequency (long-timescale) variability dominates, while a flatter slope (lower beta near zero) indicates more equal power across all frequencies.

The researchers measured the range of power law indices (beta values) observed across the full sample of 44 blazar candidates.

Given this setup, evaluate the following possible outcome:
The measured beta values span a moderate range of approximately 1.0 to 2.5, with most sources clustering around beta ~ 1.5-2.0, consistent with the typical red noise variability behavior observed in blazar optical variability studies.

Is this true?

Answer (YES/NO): NO